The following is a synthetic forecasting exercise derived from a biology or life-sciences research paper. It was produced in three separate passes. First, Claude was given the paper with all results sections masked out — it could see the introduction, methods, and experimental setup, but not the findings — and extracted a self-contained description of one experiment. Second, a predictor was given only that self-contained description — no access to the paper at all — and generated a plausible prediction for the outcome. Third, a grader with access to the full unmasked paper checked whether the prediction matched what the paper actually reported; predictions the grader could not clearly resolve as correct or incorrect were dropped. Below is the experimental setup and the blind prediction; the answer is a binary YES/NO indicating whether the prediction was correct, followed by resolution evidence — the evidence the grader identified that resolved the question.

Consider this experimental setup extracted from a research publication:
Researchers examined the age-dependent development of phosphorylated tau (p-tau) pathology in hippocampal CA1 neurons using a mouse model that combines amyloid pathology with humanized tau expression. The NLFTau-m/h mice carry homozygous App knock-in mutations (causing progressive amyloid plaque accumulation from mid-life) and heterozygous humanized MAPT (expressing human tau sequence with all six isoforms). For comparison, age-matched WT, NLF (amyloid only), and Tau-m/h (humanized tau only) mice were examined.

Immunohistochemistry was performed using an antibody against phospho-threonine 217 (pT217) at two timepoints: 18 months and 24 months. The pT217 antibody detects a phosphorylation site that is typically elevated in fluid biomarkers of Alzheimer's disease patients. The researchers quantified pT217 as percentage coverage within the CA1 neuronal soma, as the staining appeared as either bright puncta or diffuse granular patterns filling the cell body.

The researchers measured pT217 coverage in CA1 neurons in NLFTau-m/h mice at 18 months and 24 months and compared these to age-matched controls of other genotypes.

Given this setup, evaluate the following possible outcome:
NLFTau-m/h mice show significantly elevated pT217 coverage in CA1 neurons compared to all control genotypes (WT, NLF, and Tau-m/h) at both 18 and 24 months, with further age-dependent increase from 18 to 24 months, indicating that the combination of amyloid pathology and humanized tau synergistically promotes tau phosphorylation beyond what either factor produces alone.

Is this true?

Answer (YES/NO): NO